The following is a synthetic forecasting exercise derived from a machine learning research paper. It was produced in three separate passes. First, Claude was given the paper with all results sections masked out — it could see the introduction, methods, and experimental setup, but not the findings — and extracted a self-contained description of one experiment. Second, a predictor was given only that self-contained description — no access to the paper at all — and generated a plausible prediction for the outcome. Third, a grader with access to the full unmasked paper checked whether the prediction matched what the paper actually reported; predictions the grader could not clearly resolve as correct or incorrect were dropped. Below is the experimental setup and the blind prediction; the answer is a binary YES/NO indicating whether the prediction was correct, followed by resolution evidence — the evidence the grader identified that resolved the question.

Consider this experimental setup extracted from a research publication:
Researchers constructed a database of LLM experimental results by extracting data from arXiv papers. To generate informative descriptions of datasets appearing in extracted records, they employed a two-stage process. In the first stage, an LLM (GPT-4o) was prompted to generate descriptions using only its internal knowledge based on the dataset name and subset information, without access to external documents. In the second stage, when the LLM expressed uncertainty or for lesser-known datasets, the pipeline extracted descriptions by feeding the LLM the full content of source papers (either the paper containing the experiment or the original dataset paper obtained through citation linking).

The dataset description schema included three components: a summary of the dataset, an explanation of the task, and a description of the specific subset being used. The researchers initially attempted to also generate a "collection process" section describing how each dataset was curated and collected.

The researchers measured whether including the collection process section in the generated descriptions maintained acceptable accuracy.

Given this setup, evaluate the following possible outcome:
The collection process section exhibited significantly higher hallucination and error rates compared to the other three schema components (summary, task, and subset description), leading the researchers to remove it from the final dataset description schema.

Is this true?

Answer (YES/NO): YES